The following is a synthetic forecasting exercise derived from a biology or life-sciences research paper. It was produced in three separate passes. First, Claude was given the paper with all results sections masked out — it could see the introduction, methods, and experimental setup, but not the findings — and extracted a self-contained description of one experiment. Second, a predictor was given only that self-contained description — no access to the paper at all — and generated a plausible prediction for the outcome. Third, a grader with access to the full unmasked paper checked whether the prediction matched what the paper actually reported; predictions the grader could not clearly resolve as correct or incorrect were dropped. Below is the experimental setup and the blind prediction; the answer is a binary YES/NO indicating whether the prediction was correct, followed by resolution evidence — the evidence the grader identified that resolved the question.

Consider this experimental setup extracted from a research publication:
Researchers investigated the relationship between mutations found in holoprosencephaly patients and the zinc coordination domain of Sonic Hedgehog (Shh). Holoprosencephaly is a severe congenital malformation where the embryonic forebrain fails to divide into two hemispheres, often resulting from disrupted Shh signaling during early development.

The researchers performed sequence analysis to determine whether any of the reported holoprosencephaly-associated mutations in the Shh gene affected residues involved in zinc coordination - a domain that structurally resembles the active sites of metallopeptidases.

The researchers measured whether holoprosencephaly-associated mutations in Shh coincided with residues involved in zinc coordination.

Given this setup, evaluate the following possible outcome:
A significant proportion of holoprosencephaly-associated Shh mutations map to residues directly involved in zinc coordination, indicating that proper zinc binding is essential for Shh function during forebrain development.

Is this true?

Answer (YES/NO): NO